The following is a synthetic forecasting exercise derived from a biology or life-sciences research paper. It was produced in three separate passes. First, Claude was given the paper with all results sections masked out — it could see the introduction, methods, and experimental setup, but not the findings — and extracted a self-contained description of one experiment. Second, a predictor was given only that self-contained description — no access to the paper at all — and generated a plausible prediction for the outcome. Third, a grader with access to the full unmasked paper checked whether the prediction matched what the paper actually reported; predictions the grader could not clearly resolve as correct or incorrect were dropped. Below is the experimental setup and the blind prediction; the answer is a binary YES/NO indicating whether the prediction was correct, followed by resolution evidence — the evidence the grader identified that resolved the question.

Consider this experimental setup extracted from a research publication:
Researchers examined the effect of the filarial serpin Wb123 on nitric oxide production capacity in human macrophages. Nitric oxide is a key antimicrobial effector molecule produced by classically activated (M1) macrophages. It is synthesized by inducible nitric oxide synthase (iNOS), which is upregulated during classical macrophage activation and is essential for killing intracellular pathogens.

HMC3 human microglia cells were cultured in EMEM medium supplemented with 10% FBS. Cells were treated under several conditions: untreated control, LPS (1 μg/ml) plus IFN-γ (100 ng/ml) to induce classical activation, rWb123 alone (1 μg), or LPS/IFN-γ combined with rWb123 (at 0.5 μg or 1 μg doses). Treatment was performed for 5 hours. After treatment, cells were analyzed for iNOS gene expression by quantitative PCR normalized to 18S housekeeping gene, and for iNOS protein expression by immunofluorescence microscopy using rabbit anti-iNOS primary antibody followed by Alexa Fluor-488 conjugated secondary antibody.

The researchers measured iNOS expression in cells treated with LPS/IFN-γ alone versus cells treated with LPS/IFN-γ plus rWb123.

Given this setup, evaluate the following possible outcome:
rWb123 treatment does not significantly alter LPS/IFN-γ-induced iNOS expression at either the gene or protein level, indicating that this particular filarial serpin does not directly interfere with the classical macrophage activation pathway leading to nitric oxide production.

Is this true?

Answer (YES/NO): NO